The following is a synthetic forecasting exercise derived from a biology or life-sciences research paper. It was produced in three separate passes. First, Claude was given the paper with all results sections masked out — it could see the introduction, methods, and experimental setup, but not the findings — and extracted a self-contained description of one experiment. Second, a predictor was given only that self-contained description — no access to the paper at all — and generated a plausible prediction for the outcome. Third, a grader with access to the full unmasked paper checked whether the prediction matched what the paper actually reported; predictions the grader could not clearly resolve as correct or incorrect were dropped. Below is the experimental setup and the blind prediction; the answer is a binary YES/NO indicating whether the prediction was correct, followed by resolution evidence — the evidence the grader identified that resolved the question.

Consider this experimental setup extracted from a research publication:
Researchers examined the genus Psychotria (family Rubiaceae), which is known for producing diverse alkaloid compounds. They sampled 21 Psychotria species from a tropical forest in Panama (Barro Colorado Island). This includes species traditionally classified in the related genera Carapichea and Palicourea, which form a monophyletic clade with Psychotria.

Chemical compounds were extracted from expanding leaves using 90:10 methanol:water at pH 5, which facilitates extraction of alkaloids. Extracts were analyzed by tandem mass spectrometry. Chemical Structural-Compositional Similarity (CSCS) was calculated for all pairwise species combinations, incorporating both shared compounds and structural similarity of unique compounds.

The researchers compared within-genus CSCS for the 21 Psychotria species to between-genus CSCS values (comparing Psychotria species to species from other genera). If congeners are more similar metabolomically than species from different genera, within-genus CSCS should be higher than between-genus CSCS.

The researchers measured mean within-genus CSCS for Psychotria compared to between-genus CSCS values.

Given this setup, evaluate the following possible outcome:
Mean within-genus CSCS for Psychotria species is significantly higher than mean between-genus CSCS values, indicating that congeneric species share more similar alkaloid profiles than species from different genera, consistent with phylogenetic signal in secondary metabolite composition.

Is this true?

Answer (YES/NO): NO